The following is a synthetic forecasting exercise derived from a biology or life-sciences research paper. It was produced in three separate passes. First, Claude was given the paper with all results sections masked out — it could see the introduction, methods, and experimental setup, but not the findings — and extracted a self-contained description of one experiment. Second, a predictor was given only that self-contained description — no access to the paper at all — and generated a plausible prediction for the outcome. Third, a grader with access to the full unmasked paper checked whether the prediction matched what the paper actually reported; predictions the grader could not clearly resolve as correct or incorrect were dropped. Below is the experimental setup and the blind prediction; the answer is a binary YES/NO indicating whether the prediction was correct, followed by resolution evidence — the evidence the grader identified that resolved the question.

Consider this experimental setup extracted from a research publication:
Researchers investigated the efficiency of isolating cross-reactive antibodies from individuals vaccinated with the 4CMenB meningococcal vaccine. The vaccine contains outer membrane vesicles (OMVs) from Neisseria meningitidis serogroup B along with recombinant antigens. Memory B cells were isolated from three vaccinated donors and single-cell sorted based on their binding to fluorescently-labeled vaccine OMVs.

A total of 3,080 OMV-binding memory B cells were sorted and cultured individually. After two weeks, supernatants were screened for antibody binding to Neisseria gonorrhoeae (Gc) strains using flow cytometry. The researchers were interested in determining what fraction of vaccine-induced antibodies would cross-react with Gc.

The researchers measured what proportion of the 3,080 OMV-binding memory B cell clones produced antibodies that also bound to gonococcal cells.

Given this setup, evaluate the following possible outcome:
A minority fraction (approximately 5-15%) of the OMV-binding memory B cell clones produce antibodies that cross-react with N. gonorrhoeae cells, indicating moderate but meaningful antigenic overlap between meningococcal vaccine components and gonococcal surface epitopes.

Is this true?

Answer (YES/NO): YES